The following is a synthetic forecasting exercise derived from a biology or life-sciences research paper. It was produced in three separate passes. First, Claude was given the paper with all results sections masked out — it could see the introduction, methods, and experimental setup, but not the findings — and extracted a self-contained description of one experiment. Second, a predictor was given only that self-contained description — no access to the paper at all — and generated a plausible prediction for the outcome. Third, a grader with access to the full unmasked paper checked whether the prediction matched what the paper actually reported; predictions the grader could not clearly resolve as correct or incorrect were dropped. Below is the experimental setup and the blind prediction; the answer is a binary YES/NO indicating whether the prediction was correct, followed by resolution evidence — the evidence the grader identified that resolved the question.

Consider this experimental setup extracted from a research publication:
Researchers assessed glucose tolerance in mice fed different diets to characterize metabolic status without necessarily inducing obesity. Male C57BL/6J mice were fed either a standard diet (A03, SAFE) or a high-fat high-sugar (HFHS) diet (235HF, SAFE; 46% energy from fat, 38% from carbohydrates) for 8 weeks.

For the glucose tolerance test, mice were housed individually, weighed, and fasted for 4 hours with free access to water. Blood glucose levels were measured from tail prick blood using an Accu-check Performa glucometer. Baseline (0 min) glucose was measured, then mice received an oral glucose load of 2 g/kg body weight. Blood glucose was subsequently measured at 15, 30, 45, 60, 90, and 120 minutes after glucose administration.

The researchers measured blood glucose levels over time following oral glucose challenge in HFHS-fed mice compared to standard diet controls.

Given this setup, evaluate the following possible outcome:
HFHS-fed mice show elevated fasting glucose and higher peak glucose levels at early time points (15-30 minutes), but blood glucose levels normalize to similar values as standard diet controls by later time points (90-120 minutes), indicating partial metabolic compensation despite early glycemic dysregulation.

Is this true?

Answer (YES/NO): NO